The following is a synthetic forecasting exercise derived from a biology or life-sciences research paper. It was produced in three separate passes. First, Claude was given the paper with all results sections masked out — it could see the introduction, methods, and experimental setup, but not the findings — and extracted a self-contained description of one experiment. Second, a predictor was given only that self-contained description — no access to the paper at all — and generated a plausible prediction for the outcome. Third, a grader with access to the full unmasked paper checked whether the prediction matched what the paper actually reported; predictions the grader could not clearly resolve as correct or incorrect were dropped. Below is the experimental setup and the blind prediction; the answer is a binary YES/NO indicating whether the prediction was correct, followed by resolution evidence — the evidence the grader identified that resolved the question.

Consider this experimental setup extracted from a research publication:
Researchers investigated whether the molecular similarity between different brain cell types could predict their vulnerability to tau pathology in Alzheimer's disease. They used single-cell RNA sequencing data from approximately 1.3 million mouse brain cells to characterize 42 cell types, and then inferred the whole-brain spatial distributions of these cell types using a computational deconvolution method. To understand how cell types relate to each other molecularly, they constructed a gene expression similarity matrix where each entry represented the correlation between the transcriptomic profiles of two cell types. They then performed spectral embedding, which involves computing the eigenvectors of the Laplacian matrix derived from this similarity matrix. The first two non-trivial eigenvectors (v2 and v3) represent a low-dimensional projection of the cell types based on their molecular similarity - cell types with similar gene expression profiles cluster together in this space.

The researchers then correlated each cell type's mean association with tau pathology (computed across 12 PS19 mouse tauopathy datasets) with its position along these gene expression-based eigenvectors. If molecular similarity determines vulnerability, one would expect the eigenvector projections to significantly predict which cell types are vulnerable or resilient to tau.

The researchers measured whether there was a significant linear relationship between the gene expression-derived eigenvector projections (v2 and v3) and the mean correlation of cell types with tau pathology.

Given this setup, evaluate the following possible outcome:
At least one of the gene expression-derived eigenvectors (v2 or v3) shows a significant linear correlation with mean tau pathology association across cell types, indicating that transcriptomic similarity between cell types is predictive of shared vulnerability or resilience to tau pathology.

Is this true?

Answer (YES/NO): NO